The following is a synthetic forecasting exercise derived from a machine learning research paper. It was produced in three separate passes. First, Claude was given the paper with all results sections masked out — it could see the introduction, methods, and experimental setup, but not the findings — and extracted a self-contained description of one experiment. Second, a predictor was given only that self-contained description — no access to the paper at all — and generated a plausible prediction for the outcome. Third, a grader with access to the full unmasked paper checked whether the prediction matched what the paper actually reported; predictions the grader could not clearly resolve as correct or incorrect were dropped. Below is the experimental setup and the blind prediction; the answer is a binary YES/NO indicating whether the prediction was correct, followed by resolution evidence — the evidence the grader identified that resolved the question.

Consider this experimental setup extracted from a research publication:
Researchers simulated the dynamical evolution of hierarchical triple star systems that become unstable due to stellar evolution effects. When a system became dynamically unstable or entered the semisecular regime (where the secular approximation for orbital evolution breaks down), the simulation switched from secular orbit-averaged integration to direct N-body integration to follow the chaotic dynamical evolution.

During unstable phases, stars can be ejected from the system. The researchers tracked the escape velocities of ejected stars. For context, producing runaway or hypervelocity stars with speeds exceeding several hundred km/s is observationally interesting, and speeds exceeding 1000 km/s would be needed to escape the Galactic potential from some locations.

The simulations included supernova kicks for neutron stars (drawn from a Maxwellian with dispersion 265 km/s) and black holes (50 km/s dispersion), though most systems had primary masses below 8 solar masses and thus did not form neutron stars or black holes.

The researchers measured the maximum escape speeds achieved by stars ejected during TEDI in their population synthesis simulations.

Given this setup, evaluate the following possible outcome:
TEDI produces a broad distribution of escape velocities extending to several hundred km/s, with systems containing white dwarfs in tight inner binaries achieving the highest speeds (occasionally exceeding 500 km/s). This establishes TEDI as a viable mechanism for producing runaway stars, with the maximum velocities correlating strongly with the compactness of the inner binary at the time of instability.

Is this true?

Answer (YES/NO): NO